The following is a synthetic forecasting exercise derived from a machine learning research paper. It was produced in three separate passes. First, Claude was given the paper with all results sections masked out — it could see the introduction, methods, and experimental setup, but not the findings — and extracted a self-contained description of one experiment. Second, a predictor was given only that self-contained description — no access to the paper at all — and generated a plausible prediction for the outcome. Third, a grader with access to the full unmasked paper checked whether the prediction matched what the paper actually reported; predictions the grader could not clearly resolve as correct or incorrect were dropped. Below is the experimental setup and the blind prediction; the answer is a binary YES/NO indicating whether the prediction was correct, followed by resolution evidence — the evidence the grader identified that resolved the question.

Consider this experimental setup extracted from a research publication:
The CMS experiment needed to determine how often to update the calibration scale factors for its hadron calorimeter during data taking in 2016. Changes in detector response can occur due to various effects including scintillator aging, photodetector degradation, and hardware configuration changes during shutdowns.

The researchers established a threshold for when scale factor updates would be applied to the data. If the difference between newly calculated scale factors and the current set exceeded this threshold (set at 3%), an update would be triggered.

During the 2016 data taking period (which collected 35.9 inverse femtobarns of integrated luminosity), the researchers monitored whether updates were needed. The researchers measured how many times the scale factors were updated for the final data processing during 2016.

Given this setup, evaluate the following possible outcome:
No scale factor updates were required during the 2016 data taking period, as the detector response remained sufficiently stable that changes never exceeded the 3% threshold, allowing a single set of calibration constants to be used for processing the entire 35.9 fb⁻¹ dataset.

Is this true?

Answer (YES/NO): NO